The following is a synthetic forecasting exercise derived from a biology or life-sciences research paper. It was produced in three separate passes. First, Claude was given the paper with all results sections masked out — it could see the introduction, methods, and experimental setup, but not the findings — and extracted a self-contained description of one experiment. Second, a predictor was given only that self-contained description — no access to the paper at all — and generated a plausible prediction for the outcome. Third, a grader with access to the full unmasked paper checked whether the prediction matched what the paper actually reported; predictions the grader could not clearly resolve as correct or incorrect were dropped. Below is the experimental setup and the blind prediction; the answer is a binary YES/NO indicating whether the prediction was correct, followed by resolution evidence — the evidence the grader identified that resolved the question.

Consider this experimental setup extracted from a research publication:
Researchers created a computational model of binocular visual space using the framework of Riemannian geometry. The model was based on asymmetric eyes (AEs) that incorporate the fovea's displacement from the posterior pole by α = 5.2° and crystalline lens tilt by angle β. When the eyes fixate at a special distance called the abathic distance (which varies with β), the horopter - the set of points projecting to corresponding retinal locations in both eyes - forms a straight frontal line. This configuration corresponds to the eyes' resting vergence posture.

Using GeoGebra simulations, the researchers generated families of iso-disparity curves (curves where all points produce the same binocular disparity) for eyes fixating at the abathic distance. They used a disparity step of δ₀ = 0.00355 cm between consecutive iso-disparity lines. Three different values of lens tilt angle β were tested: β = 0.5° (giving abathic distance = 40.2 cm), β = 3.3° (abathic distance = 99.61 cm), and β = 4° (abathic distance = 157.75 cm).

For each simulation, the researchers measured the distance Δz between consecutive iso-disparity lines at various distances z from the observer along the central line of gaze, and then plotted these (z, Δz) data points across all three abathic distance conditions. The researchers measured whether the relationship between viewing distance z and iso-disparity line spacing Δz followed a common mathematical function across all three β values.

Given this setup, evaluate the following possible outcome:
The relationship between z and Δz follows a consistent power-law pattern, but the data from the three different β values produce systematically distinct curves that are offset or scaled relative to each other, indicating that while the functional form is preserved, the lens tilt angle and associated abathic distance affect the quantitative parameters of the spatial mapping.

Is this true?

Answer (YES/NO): NO